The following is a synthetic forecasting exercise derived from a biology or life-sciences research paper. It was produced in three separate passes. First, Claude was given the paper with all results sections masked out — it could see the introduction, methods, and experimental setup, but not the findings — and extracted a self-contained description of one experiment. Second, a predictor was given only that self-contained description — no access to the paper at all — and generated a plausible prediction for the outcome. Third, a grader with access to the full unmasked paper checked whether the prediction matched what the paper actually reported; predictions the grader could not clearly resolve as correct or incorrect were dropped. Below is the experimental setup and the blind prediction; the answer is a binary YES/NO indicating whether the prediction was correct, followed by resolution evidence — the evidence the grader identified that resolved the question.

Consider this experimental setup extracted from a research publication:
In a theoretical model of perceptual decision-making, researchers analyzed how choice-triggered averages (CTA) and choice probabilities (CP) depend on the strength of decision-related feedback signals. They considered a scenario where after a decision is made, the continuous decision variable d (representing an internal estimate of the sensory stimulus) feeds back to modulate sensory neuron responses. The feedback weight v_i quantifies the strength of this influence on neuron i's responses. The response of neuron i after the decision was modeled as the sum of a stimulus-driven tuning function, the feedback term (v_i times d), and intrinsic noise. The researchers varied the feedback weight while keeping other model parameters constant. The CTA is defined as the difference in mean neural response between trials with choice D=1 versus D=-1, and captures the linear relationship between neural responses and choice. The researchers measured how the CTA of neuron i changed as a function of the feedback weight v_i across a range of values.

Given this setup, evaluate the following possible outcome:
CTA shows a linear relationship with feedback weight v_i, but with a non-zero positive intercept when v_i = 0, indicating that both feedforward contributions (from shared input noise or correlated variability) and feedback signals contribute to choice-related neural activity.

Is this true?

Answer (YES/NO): NO